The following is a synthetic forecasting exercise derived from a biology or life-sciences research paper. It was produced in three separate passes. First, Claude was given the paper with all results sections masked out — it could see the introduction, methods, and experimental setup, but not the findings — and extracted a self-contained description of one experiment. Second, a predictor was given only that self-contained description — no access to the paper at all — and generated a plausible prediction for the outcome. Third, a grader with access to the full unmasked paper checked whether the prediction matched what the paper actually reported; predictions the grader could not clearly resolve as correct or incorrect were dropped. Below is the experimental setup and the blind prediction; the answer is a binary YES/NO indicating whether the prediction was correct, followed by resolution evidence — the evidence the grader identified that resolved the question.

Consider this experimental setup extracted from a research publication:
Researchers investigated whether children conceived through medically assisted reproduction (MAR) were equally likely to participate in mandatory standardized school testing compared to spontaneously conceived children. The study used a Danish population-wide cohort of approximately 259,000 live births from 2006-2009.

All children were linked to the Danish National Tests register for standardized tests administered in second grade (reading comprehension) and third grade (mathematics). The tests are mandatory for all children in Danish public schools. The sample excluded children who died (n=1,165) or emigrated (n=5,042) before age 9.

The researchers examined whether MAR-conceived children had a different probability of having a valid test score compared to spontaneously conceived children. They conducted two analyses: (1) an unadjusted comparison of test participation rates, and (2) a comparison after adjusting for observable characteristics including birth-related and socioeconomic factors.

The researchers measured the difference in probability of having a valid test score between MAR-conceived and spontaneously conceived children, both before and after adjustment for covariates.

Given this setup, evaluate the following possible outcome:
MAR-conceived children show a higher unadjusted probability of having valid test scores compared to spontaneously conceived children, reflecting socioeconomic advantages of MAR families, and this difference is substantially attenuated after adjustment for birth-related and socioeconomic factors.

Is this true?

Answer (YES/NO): NO